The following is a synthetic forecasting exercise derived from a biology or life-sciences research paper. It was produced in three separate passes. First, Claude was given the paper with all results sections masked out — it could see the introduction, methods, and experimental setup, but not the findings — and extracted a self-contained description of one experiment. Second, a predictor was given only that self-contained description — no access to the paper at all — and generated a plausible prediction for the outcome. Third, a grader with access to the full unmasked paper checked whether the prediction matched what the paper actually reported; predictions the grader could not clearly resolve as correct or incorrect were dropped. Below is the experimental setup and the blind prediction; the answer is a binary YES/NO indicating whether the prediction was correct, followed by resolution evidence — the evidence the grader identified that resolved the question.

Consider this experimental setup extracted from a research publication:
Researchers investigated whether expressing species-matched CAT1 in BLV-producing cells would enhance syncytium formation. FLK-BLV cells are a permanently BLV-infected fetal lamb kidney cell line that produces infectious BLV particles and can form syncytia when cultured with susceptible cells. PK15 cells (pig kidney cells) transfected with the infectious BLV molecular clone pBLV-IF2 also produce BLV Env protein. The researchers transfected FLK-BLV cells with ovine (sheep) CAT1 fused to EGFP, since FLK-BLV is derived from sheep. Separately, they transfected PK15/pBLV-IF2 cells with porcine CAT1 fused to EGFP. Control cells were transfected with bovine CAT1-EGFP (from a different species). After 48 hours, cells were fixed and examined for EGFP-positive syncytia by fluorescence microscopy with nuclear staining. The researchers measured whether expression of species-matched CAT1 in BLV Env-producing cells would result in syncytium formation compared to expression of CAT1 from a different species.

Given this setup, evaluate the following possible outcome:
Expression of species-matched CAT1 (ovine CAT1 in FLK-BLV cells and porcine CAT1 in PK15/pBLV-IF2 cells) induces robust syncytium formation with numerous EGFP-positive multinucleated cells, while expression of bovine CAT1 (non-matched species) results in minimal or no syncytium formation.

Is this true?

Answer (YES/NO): NO